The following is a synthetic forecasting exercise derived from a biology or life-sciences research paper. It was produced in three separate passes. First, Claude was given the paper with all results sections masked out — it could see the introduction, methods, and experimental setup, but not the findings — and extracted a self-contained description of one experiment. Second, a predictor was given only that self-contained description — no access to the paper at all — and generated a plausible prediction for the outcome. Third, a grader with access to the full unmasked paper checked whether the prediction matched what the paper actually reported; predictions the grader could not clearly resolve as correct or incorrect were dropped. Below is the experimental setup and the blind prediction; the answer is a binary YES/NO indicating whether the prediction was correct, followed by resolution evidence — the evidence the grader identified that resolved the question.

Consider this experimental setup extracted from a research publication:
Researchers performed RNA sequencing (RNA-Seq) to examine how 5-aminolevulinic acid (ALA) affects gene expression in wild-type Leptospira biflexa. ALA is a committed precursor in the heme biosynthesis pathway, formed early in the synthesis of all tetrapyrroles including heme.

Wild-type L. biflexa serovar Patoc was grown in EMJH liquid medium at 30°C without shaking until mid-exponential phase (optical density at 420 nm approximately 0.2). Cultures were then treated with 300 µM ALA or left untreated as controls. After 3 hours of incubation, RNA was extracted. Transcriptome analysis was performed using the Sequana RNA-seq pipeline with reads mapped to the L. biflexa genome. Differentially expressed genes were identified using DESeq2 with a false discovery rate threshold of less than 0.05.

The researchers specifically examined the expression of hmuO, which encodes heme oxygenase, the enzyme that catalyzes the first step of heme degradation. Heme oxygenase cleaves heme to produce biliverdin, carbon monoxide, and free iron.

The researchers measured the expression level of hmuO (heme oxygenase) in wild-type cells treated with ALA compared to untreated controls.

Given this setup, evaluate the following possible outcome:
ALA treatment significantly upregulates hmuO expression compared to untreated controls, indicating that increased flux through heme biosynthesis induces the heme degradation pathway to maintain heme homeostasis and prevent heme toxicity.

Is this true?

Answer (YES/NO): YES